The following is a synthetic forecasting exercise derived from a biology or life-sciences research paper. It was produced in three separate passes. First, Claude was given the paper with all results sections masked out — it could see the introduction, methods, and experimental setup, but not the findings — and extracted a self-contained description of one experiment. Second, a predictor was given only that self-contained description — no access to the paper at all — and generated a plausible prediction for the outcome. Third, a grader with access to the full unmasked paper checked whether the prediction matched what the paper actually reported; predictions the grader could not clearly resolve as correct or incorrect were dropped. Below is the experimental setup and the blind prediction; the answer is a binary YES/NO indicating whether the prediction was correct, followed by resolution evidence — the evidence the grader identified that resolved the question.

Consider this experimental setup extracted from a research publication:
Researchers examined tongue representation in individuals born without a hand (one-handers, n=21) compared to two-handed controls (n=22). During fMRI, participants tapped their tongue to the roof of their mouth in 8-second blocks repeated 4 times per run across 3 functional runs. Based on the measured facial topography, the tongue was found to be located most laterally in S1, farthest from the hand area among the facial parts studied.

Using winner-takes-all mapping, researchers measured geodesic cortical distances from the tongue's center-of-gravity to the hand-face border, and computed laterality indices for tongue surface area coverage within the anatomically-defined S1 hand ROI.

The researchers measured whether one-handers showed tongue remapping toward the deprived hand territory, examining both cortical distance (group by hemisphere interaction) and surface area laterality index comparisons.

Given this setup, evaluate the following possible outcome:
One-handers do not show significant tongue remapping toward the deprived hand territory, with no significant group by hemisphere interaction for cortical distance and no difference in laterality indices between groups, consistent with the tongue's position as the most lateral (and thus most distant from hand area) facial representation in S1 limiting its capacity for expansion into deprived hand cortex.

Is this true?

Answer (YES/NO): NO